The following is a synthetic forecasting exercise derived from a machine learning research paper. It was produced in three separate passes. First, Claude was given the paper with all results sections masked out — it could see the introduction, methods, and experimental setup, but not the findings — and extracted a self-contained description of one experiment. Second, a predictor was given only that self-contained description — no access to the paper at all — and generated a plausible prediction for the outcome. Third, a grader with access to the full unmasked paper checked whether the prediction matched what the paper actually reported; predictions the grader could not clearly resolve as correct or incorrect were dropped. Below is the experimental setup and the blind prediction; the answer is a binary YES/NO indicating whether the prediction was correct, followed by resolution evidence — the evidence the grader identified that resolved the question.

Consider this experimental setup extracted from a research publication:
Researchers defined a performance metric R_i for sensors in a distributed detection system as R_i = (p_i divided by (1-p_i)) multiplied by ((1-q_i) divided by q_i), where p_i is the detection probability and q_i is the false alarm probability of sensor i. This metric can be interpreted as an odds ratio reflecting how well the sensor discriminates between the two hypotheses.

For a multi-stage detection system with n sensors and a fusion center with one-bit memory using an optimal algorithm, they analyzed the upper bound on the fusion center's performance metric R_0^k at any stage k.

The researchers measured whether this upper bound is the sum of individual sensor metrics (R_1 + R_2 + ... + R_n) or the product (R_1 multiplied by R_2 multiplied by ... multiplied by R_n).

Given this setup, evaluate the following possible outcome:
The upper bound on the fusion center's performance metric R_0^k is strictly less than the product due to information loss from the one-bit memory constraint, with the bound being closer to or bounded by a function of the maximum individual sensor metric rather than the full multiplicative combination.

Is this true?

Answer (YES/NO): NO